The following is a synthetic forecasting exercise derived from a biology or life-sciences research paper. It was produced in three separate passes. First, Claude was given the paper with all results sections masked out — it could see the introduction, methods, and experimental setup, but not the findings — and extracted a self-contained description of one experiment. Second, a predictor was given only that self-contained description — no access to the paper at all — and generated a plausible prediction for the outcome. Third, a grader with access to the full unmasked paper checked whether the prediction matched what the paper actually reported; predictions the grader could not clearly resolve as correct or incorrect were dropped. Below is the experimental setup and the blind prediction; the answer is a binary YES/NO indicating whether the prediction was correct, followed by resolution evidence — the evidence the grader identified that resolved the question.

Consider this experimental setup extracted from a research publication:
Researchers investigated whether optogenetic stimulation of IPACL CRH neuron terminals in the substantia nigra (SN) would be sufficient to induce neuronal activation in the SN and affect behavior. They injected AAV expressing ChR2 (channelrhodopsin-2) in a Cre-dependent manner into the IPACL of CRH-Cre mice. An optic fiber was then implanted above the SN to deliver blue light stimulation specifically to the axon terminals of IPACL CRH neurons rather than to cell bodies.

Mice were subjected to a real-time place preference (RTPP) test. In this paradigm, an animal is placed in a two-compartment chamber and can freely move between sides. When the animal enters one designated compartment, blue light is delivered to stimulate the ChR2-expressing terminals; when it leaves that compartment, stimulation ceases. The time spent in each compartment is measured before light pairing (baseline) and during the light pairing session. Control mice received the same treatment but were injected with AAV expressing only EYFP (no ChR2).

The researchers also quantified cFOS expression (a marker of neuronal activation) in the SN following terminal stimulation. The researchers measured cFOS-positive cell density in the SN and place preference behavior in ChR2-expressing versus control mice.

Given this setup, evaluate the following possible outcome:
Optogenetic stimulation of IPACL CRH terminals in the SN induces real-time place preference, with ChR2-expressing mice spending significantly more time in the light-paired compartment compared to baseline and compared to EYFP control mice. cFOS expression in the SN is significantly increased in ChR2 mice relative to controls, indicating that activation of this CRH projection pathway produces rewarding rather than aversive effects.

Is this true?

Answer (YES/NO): NO